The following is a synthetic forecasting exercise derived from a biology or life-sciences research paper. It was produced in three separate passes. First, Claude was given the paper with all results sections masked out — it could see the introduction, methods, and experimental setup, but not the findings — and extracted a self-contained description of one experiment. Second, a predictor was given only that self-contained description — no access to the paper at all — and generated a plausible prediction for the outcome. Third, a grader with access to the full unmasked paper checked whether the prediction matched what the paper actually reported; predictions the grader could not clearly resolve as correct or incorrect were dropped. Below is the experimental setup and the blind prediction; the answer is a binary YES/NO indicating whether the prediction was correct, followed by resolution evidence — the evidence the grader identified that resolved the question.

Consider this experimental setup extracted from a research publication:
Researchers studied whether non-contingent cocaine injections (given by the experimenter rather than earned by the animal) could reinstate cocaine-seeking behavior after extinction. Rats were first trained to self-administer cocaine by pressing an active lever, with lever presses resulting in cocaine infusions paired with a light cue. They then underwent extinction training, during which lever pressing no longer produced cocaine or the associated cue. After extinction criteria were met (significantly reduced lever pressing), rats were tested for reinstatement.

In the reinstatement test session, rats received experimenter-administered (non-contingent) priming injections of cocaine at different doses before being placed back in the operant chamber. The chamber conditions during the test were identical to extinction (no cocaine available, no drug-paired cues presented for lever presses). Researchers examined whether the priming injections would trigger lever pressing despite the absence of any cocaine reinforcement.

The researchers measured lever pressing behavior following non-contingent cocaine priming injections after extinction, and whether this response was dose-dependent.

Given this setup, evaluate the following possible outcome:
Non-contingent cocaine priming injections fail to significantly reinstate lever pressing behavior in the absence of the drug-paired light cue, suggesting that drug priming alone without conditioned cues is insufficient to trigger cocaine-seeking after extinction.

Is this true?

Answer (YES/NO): NO